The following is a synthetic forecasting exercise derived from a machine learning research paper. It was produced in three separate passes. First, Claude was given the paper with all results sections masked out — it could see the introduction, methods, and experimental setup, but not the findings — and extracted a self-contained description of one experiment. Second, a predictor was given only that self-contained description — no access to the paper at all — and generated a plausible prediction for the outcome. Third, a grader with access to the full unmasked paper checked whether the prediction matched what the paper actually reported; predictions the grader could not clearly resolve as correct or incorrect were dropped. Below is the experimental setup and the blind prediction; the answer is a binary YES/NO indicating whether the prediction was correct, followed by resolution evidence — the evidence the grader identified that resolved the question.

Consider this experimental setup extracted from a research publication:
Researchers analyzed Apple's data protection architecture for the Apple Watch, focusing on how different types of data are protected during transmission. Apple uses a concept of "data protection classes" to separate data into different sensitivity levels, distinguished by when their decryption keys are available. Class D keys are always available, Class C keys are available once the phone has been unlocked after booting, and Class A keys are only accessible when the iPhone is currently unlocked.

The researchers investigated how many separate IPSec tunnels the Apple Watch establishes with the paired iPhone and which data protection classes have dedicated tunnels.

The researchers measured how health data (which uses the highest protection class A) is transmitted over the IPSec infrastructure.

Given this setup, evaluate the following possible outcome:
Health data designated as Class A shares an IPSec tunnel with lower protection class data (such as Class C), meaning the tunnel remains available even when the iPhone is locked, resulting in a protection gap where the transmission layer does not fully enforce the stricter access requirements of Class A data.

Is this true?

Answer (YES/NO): NO